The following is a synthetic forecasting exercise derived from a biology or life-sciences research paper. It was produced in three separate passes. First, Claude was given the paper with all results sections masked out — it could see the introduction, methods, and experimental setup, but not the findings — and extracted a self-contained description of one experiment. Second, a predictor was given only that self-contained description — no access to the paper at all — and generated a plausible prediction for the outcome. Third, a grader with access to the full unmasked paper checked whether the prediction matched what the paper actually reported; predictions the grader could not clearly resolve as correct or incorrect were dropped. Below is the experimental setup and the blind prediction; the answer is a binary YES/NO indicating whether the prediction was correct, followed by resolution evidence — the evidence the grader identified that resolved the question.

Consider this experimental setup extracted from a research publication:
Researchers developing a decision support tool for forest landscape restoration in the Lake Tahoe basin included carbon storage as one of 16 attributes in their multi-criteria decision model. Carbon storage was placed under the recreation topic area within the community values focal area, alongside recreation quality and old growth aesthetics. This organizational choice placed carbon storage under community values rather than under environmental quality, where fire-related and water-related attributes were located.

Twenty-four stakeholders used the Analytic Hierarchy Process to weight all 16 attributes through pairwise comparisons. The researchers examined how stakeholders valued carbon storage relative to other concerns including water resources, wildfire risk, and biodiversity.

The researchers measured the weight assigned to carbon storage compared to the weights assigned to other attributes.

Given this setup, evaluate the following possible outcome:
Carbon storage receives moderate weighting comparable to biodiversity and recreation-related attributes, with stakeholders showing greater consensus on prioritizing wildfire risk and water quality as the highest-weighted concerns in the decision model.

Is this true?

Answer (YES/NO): NO